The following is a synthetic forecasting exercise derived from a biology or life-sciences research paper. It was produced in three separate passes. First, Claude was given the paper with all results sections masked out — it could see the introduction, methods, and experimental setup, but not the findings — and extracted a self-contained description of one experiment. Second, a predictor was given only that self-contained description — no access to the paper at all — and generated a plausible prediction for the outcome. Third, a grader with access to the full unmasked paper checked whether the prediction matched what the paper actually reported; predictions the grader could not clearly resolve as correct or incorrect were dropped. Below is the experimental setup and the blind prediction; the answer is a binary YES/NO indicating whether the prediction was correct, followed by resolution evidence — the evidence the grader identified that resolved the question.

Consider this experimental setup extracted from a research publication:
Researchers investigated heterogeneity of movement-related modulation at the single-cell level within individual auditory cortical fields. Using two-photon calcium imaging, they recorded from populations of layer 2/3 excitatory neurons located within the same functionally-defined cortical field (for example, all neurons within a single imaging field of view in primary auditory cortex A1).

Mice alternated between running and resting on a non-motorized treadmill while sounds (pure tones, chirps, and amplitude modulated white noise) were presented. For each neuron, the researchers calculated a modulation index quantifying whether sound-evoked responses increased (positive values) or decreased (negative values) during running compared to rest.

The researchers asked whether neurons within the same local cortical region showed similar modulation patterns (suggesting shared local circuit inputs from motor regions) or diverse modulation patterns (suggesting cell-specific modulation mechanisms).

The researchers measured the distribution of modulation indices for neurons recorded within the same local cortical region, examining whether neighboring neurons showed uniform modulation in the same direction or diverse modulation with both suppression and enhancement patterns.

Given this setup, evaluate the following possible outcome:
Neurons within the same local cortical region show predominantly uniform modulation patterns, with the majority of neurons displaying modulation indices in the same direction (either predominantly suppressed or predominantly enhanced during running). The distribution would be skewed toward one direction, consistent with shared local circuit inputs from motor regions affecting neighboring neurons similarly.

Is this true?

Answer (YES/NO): NO